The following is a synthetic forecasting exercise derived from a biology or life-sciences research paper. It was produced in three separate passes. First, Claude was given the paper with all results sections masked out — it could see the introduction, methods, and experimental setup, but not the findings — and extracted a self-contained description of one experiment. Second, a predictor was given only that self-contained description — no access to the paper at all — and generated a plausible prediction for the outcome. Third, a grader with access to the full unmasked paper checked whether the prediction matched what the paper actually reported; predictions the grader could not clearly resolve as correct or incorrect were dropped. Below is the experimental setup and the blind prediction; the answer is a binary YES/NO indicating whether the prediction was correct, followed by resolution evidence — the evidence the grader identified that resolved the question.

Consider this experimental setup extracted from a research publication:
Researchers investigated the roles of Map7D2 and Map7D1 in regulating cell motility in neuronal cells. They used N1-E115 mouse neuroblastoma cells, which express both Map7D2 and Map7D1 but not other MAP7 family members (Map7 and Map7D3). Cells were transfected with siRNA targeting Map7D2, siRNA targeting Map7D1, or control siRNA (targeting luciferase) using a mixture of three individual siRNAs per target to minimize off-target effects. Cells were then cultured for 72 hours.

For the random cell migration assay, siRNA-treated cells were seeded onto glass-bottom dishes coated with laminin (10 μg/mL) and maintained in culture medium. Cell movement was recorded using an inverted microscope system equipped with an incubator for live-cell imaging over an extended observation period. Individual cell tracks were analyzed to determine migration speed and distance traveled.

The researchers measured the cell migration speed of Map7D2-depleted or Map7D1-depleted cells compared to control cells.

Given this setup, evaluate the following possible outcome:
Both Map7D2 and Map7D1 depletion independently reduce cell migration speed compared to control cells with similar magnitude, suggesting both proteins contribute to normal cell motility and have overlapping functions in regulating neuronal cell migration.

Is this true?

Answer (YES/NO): NO